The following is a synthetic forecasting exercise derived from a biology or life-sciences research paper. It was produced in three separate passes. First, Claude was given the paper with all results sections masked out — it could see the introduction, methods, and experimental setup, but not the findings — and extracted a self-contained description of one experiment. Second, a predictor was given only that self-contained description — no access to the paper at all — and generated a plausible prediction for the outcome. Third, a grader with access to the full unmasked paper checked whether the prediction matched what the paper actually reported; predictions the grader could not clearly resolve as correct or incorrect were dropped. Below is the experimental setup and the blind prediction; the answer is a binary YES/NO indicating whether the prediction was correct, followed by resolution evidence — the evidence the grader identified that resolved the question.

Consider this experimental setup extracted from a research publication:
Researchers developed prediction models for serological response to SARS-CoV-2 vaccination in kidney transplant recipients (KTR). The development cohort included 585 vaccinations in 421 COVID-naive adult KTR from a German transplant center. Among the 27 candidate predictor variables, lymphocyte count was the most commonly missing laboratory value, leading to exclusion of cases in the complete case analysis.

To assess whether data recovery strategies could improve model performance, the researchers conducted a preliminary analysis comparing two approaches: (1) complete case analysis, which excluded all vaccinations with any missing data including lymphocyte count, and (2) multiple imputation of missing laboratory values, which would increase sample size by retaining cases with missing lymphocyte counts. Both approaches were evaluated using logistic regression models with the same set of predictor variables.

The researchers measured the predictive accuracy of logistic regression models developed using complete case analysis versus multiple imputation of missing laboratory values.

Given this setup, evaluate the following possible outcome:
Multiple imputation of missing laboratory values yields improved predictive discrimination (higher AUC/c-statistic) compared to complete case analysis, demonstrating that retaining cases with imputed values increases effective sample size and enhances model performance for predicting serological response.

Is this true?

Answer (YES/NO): NO